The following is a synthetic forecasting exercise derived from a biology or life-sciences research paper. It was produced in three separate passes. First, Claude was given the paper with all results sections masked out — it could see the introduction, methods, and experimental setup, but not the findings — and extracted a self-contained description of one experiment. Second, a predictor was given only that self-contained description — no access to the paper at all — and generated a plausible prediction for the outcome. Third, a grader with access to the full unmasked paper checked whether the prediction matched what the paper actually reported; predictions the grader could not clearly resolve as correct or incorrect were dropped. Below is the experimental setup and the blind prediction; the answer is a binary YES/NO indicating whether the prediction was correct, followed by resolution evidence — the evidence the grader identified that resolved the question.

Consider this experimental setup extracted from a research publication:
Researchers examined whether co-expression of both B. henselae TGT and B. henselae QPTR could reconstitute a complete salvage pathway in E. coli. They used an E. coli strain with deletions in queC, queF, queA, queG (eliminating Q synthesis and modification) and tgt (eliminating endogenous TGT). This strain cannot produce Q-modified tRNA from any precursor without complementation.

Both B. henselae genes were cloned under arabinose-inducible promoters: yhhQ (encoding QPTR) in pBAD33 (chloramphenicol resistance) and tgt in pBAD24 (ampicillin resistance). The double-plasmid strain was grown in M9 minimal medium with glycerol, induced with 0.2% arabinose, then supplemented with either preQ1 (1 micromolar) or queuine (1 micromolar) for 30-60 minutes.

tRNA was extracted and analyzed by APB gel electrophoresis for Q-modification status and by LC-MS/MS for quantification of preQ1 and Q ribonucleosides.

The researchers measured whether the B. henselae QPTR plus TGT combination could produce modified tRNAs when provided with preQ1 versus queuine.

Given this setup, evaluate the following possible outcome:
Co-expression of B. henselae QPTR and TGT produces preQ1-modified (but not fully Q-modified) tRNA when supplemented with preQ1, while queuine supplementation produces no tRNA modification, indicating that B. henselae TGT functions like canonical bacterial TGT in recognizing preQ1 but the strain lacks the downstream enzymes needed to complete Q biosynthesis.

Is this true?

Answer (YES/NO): NO